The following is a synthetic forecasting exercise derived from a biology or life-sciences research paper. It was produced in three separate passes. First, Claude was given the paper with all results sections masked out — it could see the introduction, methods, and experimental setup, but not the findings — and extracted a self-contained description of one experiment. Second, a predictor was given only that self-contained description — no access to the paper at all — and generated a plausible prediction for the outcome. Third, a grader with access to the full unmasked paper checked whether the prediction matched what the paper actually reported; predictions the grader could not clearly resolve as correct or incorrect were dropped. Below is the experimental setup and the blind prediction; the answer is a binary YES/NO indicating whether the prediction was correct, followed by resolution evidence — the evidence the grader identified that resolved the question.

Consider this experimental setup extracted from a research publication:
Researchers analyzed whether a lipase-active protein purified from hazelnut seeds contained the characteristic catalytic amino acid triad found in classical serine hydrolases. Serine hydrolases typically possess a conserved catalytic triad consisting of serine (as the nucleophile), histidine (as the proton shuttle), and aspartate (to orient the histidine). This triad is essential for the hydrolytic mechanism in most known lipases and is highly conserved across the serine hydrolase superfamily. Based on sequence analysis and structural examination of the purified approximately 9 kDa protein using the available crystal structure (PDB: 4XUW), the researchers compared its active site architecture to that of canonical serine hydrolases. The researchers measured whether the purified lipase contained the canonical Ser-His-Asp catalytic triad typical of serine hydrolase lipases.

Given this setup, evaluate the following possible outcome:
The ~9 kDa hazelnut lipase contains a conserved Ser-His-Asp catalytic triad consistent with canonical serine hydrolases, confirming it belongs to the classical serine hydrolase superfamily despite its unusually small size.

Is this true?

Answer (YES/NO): NO